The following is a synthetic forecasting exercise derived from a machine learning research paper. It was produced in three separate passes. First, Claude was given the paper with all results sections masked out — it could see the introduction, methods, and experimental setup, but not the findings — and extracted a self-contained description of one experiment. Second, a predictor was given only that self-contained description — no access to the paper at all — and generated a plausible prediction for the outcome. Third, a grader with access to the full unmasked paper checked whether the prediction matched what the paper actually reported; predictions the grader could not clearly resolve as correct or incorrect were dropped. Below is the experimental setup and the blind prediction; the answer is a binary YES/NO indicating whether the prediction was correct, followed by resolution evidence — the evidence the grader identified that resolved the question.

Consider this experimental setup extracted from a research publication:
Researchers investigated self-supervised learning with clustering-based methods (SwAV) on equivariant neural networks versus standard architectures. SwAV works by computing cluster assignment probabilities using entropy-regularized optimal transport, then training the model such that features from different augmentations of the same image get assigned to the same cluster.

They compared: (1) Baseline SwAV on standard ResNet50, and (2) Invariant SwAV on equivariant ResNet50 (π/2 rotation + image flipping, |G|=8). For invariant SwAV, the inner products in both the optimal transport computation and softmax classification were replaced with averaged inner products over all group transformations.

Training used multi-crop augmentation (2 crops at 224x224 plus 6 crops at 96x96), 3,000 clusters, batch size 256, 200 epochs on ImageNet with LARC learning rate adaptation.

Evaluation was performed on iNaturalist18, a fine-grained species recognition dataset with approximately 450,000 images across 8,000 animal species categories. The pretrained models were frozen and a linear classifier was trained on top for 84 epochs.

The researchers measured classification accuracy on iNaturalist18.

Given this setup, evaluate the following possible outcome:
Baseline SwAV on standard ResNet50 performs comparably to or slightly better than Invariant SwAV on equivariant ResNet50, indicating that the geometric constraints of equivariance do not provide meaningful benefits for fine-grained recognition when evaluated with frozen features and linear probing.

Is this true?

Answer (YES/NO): NO